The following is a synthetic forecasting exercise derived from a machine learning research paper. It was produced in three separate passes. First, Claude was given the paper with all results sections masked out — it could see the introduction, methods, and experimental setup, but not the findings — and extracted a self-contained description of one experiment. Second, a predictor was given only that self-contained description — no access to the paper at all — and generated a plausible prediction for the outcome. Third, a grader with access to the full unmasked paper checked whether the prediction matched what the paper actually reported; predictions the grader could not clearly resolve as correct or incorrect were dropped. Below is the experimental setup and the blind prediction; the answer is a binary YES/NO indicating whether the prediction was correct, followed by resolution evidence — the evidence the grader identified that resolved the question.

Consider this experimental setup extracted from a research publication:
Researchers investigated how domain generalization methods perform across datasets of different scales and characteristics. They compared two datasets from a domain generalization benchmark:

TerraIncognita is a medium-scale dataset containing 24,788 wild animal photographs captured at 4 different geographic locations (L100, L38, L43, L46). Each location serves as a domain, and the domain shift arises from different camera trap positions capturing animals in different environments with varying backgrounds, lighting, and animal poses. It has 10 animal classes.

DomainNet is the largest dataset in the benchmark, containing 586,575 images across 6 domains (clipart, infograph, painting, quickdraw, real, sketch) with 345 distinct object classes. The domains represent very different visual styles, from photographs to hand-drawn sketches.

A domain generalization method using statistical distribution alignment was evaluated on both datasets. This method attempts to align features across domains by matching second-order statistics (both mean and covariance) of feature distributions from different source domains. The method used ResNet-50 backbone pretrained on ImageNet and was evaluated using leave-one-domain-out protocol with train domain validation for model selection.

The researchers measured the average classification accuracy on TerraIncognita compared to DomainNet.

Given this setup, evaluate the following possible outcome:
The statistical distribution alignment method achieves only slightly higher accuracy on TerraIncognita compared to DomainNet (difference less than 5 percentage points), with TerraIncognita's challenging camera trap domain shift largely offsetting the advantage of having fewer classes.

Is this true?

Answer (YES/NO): NO